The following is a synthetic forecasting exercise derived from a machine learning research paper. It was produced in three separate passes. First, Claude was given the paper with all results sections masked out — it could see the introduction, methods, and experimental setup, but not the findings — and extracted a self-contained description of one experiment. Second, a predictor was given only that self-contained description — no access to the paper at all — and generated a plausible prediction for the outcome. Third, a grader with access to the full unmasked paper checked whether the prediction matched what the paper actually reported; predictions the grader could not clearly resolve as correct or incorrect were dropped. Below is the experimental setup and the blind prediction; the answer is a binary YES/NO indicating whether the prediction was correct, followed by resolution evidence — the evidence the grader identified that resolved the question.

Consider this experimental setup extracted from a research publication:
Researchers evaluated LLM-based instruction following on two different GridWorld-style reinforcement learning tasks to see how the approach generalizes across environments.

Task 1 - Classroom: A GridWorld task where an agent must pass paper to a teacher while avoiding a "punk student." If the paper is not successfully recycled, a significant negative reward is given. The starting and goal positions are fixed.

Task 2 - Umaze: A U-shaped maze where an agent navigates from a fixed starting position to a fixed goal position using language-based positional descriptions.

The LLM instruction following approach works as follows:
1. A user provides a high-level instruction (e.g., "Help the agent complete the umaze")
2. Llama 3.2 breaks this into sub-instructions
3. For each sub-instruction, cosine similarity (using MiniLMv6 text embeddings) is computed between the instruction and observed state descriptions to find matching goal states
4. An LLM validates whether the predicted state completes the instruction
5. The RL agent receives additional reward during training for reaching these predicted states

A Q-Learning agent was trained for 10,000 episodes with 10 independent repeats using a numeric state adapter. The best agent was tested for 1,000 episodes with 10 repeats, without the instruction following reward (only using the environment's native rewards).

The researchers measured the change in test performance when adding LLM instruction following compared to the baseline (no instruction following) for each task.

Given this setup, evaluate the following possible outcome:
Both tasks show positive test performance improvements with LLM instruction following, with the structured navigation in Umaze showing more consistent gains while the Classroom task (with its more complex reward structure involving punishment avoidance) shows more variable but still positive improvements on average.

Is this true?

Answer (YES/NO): NO